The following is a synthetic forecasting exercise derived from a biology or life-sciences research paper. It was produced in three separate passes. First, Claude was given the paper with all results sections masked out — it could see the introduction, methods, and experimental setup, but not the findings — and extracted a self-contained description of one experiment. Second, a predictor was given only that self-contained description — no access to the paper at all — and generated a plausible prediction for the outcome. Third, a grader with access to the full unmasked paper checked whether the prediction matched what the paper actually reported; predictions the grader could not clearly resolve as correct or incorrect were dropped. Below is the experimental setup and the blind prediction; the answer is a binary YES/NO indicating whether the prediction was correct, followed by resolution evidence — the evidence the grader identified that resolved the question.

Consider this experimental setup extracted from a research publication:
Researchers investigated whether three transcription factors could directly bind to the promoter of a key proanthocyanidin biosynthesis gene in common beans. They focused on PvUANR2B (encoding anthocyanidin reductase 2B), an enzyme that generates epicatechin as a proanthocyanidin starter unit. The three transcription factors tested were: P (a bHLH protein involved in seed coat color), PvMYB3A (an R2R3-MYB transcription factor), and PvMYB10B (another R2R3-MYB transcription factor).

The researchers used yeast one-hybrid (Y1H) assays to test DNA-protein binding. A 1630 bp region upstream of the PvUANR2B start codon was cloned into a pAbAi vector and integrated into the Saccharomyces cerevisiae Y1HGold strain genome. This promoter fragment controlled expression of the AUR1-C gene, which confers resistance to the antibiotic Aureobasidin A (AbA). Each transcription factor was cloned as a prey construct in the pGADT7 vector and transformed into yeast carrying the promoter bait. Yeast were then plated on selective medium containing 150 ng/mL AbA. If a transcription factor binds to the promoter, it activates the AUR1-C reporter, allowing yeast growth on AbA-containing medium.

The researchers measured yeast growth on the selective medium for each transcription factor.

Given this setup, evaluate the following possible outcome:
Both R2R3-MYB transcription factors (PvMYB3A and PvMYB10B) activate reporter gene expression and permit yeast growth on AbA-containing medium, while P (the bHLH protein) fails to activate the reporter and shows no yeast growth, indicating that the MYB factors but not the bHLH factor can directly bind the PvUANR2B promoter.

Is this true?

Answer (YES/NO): NO